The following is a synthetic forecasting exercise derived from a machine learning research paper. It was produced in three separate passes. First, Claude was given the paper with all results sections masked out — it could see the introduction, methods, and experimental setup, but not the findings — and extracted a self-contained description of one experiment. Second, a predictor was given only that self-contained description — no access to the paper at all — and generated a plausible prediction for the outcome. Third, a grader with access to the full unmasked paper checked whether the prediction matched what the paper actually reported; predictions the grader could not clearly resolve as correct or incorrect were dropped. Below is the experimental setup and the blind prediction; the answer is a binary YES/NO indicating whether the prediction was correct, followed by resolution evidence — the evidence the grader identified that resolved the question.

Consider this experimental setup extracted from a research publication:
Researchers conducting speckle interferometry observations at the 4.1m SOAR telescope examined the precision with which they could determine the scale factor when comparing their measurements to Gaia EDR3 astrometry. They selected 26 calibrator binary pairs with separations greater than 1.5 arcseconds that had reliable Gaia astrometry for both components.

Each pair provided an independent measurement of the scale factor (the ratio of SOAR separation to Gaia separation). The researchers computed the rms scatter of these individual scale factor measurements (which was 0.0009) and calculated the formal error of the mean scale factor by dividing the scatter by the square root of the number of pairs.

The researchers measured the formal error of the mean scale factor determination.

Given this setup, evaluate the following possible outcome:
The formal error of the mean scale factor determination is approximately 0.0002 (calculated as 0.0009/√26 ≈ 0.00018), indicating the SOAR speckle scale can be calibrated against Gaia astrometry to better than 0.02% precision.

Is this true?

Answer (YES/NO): NO